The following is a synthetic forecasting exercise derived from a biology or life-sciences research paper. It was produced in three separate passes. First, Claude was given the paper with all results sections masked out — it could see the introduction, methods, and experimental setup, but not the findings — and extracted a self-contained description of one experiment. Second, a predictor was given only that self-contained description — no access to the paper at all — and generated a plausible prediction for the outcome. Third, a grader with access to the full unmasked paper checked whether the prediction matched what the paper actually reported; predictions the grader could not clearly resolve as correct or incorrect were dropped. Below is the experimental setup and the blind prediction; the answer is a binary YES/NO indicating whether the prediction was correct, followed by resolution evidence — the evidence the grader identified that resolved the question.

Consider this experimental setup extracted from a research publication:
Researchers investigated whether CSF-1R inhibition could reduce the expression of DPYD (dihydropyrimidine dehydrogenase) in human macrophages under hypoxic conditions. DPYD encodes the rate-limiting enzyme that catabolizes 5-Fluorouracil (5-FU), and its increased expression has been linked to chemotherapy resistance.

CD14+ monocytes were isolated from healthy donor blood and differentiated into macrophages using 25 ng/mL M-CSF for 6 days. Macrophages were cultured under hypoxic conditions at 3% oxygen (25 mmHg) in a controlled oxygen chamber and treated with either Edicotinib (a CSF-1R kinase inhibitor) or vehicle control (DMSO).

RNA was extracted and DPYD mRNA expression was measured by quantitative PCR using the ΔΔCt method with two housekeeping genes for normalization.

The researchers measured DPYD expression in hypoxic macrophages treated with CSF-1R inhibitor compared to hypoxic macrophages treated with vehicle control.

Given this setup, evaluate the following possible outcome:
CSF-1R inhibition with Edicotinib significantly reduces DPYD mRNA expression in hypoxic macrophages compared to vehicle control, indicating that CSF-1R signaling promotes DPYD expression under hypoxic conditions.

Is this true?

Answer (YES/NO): NO